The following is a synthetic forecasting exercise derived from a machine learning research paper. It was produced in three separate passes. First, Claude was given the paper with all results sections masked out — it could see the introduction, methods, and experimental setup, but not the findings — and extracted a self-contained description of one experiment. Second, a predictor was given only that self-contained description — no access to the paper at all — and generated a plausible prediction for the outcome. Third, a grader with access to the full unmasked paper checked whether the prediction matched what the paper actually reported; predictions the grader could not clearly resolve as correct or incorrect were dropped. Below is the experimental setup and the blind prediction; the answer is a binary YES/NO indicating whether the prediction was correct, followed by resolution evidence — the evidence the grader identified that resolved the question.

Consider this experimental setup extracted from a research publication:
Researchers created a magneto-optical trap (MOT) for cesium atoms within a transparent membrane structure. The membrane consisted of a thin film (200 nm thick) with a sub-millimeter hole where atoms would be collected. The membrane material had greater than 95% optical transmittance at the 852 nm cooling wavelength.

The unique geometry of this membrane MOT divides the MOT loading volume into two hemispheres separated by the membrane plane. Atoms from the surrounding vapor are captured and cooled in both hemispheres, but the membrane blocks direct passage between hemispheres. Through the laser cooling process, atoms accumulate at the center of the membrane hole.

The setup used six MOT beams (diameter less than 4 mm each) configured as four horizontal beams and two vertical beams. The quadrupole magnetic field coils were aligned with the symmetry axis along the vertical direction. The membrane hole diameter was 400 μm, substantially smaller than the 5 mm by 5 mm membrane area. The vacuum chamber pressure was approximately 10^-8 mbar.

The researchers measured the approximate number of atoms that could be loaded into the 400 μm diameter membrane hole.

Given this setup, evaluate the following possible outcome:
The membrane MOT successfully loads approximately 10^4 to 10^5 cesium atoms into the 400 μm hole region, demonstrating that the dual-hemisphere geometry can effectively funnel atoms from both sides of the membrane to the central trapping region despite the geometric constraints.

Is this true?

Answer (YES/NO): YES